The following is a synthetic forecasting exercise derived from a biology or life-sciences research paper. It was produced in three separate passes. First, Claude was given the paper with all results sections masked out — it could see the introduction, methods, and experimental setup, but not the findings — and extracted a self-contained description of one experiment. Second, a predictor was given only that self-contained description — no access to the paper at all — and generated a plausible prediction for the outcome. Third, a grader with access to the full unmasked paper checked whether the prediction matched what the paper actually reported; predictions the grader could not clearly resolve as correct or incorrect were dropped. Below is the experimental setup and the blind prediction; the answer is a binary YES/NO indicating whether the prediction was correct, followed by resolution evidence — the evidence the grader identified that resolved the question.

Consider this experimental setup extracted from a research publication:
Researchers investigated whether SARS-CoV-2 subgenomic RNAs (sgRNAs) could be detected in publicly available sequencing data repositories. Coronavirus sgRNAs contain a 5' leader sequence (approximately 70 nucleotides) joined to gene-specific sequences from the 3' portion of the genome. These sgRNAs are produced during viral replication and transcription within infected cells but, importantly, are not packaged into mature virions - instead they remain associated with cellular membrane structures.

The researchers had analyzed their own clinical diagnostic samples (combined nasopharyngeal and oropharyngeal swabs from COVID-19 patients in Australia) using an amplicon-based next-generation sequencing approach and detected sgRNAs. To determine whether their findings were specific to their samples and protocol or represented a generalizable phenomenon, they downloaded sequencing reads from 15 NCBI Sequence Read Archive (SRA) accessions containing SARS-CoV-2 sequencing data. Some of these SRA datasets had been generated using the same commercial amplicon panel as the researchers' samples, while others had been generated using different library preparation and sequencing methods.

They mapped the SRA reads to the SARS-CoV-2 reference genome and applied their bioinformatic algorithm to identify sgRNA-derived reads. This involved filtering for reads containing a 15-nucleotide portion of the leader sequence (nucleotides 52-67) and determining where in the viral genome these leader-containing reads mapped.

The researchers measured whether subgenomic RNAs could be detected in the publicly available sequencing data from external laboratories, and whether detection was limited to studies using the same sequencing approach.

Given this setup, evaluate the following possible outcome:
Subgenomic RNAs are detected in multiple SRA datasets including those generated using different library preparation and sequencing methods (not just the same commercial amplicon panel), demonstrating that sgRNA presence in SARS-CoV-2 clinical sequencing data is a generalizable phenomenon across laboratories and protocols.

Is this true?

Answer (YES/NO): YES